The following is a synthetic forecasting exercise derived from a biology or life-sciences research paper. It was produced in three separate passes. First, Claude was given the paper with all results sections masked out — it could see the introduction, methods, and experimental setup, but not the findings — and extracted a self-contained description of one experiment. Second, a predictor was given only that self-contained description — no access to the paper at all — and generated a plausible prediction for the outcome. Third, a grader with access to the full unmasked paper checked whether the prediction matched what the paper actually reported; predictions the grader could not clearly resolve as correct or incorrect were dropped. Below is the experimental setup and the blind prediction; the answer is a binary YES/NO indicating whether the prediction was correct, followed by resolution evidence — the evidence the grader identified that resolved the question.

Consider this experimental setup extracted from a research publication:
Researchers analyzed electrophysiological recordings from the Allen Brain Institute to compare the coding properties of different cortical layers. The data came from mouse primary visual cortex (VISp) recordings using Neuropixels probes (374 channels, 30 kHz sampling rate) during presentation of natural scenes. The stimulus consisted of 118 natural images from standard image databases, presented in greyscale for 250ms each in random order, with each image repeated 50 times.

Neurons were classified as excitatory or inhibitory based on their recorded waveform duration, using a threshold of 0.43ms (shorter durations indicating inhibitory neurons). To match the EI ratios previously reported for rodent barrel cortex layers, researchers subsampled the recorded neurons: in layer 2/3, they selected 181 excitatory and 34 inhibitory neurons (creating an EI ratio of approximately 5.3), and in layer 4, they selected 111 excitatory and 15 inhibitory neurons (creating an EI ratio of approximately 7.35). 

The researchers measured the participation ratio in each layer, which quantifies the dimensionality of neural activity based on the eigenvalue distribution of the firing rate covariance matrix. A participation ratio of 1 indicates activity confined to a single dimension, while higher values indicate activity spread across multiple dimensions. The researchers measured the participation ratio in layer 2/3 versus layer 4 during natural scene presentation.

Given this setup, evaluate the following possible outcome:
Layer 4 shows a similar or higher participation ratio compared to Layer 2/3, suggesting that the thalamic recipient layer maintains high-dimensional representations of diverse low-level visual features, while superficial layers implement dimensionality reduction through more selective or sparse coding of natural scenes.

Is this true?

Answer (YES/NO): NO